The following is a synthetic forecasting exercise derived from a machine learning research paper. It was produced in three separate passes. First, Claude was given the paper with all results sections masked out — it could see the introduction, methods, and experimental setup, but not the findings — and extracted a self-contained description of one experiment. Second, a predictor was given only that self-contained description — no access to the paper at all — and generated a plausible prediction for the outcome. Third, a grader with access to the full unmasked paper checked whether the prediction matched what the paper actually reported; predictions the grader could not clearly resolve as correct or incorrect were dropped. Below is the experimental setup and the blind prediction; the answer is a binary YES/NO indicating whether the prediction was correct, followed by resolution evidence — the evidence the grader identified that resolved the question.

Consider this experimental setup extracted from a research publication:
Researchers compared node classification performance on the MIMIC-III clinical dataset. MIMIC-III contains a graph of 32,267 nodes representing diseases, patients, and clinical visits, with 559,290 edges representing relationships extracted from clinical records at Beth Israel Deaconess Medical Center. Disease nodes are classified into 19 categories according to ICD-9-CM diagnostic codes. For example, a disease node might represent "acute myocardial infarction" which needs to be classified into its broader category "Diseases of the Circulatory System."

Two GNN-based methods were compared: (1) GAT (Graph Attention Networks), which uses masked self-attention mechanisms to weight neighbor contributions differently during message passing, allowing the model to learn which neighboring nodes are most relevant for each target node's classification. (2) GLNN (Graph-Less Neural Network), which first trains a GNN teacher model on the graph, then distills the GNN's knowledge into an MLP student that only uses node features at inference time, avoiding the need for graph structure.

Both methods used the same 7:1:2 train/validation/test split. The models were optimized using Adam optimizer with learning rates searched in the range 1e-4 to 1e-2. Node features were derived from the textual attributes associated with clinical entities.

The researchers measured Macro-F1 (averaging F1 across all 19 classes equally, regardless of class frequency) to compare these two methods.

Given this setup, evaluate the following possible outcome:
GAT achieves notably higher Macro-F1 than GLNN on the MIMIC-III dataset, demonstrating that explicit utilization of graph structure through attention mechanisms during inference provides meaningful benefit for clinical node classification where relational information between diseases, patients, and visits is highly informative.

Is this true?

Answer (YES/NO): YES